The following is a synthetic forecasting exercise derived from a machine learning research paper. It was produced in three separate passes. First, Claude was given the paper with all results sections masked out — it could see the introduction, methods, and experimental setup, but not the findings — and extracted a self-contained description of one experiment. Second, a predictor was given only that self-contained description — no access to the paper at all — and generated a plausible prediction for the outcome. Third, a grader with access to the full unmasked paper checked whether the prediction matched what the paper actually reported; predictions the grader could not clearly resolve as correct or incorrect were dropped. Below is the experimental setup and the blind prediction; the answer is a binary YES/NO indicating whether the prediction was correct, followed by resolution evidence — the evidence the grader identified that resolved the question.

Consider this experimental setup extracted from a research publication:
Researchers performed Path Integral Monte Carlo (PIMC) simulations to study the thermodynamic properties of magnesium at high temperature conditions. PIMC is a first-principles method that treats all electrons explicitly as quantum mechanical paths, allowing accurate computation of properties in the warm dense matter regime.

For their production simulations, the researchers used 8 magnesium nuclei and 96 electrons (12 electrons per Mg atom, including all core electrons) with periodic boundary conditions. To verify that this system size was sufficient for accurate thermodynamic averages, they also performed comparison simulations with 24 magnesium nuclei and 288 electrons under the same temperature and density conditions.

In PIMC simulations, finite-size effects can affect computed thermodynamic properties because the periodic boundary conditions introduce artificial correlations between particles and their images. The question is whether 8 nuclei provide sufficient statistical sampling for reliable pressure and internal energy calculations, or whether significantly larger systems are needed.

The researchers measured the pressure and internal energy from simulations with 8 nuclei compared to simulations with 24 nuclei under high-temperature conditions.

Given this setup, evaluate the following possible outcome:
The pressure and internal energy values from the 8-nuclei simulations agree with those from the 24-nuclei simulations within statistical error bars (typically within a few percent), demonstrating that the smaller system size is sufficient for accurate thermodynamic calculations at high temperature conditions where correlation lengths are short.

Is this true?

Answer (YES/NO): YES